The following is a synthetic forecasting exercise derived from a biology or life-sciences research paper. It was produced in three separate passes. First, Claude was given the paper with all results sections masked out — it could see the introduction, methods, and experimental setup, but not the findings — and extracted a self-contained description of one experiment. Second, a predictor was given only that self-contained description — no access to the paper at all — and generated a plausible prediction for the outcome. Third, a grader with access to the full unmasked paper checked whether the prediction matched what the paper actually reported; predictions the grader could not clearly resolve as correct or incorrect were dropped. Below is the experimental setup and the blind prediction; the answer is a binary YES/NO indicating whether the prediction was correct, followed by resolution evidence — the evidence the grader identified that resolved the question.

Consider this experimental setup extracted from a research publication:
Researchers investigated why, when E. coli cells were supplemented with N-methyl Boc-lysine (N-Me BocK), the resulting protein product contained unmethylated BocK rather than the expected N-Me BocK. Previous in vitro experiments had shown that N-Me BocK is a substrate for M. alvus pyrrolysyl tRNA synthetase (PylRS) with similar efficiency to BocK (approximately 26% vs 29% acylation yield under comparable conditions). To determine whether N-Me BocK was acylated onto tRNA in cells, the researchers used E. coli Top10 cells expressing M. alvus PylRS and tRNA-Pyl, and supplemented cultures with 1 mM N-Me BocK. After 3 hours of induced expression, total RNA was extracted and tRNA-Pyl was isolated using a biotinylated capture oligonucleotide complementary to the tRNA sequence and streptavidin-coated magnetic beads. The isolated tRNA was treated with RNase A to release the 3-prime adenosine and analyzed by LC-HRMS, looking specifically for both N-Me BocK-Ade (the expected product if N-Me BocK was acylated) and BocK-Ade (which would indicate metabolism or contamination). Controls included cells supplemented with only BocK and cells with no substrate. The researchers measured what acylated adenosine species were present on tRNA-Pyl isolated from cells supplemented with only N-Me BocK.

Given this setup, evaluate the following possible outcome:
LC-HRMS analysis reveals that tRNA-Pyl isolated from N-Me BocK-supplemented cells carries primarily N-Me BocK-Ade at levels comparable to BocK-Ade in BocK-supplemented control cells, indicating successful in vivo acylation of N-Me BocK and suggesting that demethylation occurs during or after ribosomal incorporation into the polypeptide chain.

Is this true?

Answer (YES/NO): NO